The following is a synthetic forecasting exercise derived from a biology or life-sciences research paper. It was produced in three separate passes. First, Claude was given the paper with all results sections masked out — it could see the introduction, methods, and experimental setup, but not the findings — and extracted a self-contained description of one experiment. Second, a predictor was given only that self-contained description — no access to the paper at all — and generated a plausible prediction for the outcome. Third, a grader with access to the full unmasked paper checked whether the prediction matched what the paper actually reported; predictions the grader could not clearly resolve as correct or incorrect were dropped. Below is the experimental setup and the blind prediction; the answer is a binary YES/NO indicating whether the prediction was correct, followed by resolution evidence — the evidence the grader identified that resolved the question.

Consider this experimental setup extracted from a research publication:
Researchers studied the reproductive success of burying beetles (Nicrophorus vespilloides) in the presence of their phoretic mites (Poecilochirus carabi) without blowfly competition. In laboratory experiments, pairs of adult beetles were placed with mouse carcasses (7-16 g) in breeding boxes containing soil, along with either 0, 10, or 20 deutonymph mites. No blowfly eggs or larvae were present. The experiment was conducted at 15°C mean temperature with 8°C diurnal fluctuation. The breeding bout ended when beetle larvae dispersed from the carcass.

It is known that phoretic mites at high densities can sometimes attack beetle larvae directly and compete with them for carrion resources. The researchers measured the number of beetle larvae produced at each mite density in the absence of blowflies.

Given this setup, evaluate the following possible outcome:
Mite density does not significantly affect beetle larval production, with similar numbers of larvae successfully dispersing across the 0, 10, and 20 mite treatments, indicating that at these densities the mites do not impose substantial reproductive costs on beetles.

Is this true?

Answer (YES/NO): NO